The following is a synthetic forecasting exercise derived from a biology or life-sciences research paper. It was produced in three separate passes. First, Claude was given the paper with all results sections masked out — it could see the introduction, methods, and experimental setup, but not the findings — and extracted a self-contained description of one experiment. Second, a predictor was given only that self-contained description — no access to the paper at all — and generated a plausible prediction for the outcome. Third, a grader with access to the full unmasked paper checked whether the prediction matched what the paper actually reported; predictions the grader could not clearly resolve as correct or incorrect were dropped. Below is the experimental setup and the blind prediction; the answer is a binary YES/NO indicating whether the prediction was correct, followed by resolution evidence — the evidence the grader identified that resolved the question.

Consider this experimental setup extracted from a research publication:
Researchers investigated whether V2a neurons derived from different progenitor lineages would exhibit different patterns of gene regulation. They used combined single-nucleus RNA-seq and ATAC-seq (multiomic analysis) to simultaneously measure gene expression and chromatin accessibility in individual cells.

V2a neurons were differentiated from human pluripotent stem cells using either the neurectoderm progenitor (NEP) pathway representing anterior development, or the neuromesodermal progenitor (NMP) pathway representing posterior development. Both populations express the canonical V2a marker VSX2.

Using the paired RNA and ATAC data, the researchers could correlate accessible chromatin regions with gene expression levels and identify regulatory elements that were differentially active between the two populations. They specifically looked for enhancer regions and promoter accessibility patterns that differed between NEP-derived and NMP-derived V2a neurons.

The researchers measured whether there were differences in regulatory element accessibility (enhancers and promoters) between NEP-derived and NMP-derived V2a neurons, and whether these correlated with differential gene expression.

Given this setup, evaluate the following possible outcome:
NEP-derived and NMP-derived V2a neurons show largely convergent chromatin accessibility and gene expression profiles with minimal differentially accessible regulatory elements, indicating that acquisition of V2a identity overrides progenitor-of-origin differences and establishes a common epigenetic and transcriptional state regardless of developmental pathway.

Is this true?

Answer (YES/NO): NO